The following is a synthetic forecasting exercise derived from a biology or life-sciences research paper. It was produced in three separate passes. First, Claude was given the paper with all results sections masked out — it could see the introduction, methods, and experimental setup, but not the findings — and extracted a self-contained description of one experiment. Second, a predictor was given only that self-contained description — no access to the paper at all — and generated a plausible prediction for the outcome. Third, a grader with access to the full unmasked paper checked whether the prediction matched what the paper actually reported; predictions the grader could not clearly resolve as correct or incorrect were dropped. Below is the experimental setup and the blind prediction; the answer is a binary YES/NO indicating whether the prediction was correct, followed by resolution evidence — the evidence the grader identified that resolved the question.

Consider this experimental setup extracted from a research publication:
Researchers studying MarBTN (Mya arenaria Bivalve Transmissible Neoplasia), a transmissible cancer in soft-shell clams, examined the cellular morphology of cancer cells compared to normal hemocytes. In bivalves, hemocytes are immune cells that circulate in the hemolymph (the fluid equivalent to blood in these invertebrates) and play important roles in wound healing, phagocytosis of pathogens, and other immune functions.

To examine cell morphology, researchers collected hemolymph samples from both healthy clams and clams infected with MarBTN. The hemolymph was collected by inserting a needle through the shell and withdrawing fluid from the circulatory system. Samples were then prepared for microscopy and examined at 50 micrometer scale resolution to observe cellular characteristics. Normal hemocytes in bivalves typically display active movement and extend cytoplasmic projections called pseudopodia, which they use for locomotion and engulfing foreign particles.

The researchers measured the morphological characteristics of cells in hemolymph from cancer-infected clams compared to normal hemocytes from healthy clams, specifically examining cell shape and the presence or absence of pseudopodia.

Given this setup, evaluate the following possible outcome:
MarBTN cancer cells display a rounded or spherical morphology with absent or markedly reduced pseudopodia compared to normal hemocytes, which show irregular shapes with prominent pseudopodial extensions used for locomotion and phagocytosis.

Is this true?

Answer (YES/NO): YES